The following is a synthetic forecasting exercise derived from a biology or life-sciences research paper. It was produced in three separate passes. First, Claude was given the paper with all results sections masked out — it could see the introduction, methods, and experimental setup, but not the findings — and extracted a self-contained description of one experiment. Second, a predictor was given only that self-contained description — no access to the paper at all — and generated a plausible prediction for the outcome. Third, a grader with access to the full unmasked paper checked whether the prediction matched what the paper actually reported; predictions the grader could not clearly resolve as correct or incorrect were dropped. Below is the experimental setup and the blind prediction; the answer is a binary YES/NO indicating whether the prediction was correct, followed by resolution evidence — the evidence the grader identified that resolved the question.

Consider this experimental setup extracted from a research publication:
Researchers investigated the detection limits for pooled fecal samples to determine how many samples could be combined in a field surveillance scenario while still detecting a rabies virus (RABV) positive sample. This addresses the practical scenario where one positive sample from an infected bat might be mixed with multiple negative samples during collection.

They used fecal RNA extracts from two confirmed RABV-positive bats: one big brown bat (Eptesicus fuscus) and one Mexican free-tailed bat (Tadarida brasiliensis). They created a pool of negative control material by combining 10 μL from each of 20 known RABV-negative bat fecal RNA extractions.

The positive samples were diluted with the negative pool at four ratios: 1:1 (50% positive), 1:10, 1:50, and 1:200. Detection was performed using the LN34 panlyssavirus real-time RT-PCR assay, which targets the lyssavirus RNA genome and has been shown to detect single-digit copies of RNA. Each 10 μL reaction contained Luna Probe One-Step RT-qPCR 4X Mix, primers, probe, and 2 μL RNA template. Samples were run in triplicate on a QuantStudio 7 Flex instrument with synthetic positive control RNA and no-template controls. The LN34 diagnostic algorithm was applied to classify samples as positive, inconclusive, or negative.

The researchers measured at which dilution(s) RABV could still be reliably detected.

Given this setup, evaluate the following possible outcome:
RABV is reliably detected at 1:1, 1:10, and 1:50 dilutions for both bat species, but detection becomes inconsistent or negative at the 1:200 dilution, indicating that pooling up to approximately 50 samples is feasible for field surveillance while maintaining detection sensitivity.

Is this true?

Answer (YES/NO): NO